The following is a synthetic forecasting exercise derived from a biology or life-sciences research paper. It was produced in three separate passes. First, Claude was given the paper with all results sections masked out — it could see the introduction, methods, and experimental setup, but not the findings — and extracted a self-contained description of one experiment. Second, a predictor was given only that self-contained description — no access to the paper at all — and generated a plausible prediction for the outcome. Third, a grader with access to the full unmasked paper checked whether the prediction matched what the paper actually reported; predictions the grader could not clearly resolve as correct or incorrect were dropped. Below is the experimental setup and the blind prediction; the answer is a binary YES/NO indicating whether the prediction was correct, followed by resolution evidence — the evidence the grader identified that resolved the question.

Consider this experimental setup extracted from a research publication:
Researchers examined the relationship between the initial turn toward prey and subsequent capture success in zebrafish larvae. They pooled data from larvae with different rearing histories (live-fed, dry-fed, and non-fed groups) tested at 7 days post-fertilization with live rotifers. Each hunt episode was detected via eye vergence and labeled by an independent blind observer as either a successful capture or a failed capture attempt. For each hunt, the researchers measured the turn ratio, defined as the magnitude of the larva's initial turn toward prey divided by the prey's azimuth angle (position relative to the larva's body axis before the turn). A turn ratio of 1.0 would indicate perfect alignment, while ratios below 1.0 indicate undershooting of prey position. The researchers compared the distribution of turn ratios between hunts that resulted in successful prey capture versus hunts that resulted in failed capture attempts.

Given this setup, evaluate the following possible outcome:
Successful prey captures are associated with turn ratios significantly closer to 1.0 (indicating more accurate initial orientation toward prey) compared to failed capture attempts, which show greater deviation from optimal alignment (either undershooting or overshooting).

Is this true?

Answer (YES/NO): NO